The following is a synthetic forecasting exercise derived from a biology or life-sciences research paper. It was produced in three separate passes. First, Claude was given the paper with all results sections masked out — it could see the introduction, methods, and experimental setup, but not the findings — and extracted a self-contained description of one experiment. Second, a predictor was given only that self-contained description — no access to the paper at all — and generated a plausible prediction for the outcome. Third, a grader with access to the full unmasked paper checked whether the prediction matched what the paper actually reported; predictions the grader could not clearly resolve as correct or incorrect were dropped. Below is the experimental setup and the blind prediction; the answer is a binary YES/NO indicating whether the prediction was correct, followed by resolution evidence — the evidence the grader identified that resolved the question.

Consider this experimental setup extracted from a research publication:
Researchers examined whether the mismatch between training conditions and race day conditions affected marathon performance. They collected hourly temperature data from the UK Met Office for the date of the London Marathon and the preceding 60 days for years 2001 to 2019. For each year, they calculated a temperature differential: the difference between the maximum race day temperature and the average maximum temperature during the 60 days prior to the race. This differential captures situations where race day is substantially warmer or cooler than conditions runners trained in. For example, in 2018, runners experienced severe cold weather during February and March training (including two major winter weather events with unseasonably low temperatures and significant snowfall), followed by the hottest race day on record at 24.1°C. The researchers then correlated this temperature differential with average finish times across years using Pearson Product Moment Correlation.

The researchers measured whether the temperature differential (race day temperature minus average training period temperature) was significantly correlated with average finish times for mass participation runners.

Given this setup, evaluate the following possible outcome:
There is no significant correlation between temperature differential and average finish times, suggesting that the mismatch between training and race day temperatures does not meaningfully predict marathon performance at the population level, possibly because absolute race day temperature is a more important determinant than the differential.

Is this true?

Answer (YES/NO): NO